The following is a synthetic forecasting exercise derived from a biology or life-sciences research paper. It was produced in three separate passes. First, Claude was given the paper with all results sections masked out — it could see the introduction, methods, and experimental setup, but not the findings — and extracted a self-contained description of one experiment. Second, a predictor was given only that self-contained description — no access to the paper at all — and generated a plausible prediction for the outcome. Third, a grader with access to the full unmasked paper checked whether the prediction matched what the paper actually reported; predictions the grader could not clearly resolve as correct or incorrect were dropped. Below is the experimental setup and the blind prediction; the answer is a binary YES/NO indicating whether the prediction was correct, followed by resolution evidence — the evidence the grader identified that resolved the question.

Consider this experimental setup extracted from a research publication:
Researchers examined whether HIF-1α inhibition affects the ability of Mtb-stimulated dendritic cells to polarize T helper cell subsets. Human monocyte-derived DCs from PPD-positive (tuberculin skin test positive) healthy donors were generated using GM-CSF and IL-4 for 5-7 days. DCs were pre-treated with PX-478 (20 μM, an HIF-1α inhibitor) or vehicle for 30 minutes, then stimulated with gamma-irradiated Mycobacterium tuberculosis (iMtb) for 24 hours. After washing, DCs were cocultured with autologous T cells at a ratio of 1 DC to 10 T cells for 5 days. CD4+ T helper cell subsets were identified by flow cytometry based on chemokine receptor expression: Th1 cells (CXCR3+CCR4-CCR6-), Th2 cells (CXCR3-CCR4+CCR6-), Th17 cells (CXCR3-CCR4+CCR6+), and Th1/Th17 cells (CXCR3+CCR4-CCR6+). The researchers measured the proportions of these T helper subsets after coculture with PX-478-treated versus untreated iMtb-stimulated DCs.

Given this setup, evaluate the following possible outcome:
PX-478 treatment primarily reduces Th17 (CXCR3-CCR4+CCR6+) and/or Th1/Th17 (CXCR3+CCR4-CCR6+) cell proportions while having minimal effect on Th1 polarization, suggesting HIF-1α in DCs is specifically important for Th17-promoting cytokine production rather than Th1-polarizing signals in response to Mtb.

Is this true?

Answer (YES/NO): NO